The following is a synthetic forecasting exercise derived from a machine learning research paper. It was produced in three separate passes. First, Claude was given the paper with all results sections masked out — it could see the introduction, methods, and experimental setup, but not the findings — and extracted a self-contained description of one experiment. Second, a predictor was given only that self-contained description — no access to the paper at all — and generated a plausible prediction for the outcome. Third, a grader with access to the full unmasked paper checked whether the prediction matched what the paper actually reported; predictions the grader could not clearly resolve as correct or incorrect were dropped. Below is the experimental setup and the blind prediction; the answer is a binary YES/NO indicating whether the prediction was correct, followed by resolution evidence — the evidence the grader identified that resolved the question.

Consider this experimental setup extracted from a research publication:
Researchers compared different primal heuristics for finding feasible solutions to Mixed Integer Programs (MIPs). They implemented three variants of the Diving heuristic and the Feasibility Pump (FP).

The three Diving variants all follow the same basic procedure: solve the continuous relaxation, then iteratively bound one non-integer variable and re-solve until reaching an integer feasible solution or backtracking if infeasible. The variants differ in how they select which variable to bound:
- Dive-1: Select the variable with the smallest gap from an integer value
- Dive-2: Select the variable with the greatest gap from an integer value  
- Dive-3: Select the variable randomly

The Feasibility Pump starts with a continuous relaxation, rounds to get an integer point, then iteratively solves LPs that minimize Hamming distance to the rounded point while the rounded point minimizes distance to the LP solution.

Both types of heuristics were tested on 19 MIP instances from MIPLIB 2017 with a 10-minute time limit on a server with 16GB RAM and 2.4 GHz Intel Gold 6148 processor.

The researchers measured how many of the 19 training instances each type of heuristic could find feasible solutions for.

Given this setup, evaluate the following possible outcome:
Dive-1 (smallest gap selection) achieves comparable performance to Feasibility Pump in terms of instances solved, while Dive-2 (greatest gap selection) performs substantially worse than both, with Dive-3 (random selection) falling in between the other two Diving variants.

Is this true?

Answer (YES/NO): NO